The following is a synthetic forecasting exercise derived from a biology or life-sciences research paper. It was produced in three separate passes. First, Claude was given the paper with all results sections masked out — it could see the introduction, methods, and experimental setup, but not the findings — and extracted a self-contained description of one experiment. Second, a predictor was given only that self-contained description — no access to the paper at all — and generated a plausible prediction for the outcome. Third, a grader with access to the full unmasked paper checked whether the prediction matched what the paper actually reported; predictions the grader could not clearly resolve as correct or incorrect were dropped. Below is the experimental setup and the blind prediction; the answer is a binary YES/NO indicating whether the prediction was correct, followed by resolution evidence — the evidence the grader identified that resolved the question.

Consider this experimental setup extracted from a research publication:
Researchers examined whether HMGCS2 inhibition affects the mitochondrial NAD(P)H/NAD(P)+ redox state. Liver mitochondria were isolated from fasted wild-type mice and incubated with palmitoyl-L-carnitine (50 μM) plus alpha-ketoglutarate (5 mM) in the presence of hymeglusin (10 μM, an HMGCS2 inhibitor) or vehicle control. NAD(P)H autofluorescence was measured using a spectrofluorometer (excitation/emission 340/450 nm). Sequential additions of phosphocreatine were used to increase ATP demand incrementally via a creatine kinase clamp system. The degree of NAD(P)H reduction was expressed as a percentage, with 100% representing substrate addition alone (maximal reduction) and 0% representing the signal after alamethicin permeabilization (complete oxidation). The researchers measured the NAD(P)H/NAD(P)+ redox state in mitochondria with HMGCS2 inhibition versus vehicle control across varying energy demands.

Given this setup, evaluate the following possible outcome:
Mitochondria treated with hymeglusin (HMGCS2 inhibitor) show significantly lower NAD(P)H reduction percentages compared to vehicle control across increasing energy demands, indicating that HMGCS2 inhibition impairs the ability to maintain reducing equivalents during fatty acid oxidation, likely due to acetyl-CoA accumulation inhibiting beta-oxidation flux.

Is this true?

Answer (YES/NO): NO